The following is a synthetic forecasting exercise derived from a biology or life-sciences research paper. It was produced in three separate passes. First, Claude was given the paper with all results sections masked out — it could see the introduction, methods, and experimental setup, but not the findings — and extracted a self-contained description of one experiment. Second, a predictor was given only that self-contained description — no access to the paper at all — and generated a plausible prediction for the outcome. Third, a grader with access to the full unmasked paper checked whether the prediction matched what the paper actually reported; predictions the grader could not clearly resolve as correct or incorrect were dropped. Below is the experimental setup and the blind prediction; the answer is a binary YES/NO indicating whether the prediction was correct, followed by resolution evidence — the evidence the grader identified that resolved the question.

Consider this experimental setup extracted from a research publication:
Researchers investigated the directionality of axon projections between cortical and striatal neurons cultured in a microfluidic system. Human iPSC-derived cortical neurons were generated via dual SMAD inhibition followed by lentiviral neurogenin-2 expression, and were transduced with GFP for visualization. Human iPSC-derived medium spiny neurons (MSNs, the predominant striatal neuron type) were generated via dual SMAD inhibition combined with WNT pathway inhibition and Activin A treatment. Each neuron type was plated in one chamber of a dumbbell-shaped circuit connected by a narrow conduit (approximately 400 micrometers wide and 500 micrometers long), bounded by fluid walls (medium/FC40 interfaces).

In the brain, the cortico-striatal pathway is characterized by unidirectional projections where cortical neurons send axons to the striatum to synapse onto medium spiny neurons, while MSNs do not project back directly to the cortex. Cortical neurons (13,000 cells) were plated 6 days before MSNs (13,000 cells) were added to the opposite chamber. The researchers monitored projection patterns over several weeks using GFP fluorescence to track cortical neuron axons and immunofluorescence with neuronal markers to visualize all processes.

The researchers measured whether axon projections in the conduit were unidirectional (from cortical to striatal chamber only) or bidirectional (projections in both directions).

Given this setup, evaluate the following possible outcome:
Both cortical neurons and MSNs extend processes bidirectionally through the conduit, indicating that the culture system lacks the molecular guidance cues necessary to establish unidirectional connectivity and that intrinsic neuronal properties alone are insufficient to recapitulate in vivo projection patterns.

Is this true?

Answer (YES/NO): NO